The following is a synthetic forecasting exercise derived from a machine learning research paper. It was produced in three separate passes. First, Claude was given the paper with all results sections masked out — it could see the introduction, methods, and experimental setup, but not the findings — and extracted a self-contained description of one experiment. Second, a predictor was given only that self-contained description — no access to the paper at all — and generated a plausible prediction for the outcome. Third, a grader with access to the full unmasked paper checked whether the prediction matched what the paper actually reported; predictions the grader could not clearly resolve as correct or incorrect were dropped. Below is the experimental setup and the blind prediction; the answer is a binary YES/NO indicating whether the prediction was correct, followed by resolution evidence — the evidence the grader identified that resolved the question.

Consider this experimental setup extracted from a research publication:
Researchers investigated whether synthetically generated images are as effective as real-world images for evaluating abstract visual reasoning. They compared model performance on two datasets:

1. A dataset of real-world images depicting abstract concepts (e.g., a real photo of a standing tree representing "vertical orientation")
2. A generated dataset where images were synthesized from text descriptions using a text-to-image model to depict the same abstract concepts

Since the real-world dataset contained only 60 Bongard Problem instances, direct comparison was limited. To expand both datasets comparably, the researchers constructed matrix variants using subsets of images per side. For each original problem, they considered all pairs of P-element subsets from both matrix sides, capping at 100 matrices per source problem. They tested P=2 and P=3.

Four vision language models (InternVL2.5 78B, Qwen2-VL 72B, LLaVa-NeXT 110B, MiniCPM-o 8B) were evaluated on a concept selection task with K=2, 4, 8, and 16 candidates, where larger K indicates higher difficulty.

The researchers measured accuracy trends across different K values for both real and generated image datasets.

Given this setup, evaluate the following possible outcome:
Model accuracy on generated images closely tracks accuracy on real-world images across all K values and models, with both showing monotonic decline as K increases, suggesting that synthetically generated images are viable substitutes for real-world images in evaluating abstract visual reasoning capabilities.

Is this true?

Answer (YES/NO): YES